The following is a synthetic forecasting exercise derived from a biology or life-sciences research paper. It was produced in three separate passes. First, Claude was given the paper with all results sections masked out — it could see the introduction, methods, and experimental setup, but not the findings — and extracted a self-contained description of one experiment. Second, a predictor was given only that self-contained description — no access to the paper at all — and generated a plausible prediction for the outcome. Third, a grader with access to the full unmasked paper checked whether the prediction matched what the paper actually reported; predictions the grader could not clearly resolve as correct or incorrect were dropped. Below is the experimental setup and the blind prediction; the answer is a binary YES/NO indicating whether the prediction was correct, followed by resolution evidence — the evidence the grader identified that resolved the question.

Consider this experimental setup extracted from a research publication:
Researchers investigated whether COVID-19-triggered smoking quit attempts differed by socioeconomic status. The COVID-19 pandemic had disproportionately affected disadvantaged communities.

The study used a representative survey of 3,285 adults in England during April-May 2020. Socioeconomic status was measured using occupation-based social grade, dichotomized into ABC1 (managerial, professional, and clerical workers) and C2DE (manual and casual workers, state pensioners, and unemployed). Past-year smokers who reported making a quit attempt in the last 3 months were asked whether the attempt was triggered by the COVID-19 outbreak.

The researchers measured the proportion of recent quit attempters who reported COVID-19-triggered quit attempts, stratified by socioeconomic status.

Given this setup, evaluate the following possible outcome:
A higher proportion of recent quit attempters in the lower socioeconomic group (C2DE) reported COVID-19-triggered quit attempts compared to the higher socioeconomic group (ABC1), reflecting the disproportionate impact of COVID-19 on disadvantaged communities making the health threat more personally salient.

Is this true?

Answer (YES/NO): NO